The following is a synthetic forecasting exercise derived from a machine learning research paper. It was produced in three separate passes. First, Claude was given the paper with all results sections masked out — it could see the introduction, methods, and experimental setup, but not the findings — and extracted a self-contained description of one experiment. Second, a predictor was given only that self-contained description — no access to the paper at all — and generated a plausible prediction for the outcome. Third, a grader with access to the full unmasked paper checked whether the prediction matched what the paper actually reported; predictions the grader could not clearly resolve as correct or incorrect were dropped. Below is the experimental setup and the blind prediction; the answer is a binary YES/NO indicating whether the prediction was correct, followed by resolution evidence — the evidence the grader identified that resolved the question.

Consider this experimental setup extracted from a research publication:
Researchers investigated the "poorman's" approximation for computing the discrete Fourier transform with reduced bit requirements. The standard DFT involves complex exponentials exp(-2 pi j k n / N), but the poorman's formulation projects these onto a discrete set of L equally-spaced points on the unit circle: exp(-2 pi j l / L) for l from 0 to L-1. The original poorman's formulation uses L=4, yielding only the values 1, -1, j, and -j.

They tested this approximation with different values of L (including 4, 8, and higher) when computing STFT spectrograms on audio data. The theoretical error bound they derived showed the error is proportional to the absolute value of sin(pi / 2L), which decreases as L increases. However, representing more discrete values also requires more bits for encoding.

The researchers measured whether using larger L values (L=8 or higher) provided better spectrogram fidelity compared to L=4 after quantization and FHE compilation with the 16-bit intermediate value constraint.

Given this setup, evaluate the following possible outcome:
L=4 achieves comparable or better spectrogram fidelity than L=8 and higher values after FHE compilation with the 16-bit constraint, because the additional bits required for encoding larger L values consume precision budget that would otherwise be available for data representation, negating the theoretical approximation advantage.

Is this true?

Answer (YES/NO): NO